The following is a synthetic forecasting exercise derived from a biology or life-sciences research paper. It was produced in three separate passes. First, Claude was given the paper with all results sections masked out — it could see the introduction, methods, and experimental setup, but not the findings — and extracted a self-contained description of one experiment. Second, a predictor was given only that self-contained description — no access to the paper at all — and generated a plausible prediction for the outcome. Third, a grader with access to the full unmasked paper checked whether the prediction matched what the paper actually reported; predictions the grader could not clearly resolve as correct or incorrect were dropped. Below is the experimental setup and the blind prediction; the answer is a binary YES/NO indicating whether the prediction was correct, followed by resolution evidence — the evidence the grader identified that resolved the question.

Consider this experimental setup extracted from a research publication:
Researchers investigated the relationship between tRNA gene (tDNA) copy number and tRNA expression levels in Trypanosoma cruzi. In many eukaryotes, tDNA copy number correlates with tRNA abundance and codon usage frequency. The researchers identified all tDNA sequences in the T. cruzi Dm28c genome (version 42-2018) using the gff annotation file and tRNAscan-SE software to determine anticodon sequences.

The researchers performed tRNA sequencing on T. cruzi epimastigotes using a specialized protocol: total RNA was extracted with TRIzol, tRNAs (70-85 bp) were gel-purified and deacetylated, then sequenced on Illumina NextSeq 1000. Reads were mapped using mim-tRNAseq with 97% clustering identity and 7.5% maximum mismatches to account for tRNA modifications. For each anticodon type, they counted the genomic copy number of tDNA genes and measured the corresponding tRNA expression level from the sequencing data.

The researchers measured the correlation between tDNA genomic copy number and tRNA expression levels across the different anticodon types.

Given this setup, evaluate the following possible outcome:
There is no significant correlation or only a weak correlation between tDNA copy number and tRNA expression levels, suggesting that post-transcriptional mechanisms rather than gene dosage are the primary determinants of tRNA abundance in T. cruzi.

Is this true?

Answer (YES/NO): YES